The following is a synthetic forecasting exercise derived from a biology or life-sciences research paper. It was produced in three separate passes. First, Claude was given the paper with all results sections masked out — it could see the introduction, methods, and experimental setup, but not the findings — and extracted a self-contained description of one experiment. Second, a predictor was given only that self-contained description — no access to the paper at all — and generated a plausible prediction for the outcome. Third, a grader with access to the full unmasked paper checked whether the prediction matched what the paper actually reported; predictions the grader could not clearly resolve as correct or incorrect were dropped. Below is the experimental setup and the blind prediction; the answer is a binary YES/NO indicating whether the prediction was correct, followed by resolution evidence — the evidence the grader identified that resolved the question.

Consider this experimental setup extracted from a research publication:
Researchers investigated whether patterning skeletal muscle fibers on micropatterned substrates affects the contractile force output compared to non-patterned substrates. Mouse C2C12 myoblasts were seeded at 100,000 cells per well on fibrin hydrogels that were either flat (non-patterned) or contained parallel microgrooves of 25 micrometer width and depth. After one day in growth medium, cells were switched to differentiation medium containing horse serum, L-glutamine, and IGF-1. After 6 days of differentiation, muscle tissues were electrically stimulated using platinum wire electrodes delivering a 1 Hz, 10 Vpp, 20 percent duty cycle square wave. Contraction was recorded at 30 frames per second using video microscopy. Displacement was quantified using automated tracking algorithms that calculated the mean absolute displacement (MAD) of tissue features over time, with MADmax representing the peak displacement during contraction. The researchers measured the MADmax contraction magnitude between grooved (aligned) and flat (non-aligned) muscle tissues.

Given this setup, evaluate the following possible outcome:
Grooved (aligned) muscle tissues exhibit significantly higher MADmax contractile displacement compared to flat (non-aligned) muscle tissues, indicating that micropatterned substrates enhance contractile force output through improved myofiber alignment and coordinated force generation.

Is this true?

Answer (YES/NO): NO